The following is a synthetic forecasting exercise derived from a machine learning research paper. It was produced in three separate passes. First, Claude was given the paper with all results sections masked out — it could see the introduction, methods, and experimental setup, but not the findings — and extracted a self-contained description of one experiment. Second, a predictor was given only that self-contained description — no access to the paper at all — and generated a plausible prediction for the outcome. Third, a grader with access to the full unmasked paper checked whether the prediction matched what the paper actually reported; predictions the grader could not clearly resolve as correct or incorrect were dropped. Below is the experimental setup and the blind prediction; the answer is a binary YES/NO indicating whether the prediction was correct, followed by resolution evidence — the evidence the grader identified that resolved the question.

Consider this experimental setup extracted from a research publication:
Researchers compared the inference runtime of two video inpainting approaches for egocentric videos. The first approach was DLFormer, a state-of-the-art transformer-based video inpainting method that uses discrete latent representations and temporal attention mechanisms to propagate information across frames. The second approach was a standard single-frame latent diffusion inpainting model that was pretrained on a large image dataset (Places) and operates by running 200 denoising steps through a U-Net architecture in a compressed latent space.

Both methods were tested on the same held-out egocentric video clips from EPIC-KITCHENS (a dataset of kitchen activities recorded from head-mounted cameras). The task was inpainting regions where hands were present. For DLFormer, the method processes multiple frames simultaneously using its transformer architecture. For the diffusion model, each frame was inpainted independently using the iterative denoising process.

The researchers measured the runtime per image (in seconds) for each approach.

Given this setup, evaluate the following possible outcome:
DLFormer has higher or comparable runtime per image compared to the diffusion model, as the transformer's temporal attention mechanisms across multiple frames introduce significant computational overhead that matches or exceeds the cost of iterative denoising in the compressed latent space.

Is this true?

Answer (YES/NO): YES